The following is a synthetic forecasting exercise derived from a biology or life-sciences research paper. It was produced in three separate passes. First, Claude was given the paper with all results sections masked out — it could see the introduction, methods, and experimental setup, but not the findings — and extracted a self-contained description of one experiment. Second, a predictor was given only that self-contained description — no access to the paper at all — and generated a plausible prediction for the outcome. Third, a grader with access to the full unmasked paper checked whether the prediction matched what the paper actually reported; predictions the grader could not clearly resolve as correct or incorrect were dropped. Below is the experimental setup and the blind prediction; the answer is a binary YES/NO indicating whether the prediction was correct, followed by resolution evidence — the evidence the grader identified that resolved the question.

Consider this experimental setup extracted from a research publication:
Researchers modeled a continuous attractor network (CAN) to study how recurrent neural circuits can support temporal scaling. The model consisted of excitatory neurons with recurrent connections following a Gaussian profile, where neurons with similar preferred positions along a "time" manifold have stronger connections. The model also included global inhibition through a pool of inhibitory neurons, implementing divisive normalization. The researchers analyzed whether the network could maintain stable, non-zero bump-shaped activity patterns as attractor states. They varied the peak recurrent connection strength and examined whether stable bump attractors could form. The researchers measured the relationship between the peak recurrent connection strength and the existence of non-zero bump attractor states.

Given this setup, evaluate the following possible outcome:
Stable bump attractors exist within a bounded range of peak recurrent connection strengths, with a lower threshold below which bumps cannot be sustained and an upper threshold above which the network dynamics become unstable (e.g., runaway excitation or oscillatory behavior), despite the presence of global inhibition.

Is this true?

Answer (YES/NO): NO